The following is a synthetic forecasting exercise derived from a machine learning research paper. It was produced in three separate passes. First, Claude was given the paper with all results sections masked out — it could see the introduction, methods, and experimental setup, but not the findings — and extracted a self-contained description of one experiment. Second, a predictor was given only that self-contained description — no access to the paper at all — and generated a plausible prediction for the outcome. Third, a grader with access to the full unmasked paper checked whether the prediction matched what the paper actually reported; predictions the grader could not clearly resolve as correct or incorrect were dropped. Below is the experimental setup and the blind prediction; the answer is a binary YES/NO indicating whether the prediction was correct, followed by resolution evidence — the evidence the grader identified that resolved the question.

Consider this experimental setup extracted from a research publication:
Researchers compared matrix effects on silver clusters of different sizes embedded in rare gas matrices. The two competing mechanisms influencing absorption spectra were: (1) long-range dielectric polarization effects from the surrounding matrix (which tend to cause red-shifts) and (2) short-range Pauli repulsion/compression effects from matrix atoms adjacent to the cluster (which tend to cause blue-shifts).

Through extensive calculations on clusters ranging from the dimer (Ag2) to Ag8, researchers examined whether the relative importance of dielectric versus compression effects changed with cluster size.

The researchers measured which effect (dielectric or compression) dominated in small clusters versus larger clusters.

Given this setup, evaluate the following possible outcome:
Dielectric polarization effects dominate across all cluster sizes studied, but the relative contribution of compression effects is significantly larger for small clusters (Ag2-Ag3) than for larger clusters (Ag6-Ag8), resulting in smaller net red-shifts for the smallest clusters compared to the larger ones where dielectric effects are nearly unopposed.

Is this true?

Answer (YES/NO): NO